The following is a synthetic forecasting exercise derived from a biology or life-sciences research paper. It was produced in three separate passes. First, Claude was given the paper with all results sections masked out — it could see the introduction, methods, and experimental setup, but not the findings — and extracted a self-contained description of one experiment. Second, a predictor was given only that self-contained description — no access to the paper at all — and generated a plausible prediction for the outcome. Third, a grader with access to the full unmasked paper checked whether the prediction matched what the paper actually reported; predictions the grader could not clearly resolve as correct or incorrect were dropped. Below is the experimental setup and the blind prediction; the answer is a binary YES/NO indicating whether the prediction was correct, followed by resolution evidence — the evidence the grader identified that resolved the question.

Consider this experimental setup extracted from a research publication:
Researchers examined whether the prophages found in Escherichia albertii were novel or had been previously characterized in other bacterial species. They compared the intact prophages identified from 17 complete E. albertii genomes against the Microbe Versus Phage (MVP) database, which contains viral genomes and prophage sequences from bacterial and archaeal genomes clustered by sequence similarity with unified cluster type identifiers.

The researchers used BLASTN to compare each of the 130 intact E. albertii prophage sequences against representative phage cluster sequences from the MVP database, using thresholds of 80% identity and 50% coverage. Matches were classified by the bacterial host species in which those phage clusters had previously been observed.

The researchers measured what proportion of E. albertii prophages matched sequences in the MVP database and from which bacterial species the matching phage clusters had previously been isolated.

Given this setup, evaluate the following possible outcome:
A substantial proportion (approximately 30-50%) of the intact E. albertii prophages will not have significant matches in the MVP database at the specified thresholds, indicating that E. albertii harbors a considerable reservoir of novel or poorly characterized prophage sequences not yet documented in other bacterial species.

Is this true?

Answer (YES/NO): NO